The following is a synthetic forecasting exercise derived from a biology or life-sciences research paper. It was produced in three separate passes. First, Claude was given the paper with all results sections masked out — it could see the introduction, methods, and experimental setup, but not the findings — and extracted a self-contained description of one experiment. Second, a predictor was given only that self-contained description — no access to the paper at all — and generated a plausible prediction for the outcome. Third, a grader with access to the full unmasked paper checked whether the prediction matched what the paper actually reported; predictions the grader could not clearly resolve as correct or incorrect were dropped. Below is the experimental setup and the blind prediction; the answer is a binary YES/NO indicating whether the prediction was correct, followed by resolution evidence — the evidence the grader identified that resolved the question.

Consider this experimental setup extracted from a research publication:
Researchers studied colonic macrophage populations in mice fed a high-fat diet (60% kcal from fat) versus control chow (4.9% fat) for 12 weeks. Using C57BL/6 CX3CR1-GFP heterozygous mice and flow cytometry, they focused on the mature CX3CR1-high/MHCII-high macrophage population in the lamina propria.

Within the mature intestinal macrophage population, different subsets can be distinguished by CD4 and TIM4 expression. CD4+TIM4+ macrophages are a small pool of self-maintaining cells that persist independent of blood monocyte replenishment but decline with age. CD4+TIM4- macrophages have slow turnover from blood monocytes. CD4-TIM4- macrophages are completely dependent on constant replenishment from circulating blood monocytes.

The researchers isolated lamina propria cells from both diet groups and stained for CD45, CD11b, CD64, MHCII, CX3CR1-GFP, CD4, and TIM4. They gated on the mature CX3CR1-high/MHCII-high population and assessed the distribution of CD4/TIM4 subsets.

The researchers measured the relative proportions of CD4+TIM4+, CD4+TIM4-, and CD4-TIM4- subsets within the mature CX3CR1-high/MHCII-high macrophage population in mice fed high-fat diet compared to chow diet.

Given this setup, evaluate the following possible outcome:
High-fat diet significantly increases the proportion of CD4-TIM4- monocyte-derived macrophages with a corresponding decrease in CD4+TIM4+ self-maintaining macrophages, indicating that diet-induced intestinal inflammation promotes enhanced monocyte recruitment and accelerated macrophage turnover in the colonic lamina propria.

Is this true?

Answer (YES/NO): YES